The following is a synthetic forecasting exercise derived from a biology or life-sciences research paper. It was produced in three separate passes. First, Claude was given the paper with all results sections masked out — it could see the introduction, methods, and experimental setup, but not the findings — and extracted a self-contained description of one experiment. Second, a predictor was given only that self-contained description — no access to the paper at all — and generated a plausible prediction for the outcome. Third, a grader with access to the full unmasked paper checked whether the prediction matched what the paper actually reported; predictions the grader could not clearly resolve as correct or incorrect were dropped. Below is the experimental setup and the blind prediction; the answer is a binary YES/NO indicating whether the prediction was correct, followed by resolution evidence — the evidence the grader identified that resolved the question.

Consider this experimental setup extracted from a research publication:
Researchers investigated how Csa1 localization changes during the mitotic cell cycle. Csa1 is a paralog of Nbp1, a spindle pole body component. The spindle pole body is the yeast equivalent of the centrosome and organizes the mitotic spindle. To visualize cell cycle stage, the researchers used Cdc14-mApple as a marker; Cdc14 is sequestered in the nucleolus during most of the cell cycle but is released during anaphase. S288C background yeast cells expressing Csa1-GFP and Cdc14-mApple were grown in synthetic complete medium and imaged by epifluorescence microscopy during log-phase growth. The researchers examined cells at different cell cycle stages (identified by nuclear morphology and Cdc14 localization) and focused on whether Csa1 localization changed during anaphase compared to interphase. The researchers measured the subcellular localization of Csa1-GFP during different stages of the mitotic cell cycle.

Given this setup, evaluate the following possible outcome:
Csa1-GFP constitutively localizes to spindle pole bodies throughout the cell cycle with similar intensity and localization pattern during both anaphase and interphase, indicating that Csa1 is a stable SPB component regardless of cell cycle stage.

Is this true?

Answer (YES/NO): NO